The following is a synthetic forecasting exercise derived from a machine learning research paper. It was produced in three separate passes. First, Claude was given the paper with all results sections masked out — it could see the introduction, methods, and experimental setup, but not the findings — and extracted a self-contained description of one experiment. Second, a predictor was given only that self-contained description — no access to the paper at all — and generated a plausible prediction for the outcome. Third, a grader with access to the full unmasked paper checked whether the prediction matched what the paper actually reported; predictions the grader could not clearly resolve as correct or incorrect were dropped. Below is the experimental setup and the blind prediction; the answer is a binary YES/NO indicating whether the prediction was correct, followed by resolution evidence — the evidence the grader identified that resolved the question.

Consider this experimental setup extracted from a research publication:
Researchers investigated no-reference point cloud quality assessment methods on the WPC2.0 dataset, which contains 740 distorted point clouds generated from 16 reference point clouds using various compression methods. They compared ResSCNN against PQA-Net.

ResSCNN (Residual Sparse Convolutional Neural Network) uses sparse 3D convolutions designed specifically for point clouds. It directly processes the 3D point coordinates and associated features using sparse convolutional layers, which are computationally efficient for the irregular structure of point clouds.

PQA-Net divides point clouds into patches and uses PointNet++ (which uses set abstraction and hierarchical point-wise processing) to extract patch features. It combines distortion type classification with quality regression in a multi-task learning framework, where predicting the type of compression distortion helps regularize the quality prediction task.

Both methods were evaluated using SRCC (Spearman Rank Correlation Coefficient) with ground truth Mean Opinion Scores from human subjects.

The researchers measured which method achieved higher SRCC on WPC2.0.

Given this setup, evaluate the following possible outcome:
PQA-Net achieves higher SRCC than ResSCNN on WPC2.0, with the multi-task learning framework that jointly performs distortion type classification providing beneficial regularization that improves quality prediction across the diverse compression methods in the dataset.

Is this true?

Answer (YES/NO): NO